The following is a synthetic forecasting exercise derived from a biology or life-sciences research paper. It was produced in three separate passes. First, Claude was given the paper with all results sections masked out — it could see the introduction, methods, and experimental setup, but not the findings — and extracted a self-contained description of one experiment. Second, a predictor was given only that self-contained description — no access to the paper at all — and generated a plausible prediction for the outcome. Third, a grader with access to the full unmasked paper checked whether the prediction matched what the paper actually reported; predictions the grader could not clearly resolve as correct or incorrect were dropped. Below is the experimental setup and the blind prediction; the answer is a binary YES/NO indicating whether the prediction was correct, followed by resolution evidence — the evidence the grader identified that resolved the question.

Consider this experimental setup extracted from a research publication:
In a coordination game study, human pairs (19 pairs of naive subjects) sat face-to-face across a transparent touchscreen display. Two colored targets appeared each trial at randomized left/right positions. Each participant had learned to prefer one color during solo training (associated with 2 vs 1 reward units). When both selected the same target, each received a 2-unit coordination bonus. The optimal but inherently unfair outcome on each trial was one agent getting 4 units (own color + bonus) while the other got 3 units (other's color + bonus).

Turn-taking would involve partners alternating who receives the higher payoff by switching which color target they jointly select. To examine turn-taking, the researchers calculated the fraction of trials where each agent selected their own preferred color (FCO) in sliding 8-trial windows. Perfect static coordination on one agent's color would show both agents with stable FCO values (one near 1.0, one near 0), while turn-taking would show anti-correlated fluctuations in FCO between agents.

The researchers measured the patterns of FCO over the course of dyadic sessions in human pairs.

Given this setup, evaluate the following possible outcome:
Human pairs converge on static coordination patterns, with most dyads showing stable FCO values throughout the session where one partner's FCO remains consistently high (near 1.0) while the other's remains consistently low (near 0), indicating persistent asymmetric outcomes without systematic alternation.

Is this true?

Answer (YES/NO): NO